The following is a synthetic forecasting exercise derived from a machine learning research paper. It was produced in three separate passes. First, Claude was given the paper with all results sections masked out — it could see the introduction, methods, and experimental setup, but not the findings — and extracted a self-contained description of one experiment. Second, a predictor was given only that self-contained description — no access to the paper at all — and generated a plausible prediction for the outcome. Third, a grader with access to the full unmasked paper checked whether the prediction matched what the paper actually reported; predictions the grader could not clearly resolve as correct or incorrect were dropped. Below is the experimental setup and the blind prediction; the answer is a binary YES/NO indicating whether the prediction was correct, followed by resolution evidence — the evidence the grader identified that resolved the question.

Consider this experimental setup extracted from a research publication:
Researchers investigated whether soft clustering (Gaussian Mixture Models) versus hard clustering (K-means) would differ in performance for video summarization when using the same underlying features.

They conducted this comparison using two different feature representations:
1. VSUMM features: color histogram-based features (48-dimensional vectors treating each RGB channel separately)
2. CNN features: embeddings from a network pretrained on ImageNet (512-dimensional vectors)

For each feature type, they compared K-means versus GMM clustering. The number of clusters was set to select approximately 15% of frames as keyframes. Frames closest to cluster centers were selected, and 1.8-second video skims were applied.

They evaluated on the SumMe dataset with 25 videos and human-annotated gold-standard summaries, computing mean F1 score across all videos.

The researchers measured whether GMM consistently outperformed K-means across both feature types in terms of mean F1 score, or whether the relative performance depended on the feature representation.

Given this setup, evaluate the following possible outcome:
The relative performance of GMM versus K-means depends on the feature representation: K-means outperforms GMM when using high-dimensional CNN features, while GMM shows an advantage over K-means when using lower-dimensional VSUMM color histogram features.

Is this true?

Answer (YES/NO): NO